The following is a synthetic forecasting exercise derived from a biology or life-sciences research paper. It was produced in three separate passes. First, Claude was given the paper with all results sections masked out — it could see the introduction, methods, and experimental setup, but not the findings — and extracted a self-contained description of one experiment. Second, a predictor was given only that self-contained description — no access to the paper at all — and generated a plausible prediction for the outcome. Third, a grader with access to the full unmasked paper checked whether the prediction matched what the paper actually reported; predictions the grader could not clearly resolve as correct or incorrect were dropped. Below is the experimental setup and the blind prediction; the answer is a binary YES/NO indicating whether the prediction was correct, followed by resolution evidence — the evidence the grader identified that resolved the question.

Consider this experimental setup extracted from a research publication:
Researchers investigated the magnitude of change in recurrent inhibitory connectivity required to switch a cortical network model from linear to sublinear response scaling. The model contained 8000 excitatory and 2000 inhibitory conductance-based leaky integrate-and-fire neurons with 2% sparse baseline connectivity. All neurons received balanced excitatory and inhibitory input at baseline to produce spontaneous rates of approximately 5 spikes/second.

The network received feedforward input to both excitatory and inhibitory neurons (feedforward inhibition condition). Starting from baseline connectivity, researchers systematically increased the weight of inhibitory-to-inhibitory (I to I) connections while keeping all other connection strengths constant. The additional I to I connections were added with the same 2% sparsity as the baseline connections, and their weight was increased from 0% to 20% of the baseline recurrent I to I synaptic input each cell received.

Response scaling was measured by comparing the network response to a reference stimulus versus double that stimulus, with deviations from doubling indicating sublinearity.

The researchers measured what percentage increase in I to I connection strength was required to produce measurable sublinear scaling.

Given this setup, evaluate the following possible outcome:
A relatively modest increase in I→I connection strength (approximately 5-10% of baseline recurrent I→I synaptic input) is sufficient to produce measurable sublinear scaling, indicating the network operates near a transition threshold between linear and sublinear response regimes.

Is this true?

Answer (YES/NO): NO